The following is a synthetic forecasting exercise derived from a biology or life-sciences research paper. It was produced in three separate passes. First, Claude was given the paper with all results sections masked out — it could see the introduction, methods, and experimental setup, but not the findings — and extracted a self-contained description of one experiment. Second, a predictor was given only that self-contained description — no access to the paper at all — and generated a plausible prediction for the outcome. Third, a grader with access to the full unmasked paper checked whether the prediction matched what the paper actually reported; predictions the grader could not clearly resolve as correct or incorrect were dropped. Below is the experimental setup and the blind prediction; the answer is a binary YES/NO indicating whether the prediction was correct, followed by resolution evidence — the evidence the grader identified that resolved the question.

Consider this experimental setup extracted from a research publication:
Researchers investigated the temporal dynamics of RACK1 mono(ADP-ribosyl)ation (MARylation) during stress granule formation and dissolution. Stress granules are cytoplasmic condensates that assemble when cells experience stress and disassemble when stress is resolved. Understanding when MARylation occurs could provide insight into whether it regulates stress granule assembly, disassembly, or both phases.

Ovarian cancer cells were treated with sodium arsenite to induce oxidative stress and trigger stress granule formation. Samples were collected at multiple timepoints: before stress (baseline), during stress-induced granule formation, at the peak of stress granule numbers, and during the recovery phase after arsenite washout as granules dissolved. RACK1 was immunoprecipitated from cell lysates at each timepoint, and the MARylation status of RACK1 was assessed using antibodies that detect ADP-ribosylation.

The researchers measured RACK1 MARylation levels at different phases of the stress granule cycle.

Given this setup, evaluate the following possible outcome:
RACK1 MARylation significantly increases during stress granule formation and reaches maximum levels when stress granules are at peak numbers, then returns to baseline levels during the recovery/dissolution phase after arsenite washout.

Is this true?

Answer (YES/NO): NO